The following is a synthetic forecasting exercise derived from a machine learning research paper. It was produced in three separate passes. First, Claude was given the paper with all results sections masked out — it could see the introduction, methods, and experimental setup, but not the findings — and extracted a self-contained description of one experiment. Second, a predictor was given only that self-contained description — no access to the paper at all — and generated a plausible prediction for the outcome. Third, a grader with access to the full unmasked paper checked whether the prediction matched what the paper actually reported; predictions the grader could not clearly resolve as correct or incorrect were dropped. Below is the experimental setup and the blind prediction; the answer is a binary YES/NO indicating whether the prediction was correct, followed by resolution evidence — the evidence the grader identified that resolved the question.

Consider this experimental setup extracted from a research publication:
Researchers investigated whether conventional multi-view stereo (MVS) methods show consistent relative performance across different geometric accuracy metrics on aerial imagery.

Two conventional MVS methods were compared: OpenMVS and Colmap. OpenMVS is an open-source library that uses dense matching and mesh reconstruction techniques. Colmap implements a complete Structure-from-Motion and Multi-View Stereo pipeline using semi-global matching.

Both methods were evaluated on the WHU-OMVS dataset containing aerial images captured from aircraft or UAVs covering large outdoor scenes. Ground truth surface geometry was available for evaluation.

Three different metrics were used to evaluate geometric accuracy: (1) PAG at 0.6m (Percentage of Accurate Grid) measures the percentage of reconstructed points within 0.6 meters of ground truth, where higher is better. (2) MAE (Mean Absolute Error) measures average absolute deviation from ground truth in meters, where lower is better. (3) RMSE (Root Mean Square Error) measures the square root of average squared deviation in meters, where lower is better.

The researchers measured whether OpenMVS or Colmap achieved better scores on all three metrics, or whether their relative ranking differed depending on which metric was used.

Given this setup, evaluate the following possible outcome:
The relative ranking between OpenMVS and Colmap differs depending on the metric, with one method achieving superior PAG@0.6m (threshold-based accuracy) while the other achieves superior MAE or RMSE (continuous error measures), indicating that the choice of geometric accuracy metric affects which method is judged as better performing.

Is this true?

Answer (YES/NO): NO